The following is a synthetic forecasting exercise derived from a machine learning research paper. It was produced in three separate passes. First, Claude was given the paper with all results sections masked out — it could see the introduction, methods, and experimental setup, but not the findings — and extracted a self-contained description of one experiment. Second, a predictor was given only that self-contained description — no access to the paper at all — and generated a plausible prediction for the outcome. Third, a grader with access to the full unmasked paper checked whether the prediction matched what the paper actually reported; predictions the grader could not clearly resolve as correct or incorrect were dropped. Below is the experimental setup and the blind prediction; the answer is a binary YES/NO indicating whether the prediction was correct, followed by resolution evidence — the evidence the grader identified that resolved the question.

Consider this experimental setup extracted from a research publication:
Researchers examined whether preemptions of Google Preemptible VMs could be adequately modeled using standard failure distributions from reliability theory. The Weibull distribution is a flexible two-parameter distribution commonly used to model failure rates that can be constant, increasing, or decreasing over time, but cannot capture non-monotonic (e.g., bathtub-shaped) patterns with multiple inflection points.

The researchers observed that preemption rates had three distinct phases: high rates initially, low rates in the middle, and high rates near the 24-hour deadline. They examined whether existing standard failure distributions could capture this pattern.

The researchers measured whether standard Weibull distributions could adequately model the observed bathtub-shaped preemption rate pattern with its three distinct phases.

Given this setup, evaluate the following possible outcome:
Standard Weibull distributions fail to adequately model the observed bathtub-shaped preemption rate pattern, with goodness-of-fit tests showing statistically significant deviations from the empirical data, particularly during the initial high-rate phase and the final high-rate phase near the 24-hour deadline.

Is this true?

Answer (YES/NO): NO